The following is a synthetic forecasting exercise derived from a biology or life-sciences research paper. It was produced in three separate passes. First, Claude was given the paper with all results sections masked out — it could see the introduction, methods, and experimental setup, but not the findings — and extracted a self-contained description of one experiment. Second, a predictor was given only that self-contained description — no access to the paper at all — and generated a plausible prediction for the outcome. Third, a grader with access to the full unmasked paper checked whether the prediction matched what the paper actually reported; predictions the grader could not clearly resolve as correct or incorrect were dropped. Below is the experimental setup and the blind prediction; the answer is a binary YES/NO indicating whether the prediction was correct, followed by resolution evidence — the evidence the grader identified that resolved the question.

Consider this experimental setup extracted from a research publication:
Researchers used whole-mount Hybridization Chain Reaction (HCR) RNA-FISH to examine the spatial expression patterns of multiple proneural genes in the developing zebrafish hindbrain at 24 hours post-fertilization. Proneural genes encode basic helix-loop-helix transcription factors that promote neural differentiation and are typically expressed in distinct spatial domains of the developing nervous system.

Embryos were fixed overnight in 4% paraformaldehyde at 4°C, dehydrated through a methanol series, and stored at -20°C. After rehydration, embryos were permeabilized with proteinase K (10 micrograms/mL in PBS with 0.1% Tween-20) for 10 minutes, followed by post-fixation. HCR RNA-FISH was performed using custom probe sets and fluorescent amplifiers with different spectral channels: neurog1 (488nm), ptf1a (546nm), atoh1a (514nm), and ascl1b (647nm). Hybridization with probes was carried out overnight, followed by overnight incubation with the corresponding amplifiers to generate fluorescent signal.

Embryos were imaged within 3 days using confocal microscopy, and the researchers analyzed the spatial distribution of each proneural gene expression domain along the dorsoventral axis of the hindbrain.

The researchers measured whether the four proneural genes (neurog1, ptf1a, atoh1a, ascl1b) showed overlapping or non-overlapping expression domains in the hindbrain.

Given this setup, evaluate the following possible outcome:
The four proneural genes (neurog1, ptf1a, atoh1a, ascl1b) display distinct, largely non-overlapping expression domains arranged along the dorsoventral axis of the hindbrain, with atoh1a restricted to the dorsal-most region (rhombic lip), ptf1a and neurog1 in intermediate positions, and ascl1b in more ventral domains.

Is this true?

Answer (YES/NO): NO